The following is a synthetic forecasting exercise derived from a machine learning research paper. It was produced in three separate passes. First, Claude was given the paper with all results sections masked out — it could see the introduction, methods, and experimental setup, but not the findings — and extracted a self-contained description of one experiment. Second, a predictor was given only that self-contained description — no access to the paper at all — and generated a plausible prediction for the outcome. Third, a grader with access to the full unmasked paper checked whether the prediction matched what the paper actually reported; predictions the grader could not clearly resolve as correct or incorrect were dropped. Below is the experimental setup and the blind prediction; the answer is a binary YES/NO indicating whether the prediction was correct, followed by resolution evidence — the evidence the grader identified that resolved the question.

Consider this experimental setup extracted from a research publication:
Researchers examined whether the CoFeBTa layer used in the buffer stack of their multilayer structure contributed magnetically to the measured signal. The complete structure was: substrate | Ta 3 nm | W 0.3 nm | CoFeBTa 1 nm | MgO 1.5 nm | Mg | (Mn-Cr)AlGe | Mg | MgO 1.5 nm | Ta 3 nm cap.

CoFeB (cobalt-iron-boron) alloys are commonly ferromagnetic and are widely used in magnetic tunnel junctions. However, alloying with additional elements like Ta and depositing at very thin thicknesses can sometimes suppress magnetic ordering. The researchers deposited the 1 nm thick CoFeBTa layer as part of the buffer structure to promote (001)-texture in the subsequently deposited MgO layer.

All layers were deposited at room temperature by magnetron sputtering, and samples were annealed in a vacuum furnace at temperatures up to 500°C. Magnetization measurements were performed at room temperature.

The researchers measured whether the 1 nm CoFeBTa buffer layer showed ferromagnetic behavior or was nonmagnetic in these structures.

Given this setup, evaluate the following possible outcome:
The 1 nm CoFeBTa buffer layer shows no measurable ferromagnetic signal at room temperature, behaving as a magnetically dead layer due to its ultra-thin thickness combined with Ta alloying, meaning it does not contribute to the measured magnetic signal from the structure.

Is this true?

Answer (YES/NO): YES